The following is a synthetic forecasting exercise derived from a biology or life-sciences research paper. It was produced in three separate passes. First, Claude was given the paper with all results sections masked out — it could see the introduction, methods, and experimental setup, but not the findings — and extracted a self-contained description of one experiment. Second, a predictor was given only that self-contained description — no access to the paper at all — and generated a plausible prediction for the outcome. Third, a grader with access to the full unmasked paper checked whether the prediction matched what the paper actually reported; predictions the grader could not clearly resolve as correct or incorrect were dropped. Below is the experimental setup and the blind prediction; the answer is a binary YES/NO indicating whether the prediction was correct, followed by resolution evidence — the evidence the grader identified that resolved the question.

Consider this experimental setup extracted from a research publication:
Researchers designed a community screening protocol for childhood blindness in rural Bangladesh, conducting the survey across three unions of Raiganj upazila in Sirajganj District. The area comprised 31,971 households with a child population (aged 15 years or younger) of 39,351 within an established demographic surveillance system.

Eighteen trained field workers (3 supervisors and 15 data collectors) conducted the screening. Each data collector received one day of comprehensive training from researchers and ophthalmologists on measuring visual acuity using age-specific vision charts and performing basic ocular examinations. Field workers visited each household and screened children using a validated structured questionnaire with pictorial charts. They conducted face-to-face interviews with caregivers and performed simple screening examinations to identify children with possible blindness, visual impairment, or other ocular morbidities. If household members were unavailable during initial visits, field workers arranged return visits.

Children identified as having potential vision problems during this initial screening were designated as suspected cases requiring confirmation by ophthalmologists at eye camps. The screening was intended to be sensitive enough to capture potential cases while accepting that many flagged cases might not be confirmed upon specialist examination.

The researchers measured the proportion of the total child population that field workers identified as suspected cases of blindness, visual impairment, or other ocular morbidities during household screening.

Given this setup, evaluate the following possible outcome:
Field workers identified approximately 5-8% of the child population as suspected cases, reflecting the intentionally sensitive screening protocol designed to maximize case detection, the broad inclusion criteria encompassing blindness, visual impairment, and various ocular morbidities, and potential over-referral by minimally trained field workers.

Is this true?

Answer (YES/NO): NO